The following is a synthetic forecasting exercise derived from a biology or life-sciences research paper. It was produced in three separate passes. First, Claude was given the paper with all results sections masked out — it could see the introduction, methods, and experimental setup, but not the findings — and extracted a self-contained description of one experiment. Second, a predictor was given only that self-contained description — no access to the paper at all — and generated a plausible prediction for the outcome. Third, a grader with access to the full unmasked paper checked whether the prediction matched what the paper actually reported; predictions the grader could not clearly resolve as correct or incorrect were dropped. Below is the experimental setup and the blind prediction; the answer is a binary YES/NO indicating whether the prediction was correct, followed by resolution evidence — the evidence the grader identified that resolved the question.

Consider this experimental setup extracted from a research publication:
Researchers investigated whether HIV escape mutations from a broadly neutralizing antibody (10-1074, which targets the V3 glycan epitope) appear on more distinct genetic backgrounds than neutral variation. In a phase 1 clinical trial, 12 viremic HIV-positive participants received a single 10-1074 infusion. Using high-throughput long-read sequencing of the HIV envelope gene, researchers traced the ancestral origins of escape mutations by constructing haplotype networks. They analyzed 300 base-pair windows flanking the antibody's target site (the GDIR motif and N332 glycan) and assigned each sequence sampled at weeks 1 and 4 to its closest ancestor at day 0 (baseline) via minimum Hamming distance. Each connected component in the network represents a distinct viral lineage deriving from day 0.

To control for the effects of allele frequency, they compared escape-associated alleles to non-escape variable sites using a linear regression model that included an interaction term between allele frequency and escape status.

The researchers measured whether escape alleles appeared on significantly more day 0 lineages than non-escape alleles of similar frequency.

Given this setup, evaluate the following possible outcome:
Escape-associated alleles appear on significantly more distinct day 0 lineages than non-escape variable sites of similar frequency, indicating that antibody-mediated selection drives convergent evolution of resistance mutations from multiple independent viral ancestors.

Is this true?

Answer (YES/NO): YES